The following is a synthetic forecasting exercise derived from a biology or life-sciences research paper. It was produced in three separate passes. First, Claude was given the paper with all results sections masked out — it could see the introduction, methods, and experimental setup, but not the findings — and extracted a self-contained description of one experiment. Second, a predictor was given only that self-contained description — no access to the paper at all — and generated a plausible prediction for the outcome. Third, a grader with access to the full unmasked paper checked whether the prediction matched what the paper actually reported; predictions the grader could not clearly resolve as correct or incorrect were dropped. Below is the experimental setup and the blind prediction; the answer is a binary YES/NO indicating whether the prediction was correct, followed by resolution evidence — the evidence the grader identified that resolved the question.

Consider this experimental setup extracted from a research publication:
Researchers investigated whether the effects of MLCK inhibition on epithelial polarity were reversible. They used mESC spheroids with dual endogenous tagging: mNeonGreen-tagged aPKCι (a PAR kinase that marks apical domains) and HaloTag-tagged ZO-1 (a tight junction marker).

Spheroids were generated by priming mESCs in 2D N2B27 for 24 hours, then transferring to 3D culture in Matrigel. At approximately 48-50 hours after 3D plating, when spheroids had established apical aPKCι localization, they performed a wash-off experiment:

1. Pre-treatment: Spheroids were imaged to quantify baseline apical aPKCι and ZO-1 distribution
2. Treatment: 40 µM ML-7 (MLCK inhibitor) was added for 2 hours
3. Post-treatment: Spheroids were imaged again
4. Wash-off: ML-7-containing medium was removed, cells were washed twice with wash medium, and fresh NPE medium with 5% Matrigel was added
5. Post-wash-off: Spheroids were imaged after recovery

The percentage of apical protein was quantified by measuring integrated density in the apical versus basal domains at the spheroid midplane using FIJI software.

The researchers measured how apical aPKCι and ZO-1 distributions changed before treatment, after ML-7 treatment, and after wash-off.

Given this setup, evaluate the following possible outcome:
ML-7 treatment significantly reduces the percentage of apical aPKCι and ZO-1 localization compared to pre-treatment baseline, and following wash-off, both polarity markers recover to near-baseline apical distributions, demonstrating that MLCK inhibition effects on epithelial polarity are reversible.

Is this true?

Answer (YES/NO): YES